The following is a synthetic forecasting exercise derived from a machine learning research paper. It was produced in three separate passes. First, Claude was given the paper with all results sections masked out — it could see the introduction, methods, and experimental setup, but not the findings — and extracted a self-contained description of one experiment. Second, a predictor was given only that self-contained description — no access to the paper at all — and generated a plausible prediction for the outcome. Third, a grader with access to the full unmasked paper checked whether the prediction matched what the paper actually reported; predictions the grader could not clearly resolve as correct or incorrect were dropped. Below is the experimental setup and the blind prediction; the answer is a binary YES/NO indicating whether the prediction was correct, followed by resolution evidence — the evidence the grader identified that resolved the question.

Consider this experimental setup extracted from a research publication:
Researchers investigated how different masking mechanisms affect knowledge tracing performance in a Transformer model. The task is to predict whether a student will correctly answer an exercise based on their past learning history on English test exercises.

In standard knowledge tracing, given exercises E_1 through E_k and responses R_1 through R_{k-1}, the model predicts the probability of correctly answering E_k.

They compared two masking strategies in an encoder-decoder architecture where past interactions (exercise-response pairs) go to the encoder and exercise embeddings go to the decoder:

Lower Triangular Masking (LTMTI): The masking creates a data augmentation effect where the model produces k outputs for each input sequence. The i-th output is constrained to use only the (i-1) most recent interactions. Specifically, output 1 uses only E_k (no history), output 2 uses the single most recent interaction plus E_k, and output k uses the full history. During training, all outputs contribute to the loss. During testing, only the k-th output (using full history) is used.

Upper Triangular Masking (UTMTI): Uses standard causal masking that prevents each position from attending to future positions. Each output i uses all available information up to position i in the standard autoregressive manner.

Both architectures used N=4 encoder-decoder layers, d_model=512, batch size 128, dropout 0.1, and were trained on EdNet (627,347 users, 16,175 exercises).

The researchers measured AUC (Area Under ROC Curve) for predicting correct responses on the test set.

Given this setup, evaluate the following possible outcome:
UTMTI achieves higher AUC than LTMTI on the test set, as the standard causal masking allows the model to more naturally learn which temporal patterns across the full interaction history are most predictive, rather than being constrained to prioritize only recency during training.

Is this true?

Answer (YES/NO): NO